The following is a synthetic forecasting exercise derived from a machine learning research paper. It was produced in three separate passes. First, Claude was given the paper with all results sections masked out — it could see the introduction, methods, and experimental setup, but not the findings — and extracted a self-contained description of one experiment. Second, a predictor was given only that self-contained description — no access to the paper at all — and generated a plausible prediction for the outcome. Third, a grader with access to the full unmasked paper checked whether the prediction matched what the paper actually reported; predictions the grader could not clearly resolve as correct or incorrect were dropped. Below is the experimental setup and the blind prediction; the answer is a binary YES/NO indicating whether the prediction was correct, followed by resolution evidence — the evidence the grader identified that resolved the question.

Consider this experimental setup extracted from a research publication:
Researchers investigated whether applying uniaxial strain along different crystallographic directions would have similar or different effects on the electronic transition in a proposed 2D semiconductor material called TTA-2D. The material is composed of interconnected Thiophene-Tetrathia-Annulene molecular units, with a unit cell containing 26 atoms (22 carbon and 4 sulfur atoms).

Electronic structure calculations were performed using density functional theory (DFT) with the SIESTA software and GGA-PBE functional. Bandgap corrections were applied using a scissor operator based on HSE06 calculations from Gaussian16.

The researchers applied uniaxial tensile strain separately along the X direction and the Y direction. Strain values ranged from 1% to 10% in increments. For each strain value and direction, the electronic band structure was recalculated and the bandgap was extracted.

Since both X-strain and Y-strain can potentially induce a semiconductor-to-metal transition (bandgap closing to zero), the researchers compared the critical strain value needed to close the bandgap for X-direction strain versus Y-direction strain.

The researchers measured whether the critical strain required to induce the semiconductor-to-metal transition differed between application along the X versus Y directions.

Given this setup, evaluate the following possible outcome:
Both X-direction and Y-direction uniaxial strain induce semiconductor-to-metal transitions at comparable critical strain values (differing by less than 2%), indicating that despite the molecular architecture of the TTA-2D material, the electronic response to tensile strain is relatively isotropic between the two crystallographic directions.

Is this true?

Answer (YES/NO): NO